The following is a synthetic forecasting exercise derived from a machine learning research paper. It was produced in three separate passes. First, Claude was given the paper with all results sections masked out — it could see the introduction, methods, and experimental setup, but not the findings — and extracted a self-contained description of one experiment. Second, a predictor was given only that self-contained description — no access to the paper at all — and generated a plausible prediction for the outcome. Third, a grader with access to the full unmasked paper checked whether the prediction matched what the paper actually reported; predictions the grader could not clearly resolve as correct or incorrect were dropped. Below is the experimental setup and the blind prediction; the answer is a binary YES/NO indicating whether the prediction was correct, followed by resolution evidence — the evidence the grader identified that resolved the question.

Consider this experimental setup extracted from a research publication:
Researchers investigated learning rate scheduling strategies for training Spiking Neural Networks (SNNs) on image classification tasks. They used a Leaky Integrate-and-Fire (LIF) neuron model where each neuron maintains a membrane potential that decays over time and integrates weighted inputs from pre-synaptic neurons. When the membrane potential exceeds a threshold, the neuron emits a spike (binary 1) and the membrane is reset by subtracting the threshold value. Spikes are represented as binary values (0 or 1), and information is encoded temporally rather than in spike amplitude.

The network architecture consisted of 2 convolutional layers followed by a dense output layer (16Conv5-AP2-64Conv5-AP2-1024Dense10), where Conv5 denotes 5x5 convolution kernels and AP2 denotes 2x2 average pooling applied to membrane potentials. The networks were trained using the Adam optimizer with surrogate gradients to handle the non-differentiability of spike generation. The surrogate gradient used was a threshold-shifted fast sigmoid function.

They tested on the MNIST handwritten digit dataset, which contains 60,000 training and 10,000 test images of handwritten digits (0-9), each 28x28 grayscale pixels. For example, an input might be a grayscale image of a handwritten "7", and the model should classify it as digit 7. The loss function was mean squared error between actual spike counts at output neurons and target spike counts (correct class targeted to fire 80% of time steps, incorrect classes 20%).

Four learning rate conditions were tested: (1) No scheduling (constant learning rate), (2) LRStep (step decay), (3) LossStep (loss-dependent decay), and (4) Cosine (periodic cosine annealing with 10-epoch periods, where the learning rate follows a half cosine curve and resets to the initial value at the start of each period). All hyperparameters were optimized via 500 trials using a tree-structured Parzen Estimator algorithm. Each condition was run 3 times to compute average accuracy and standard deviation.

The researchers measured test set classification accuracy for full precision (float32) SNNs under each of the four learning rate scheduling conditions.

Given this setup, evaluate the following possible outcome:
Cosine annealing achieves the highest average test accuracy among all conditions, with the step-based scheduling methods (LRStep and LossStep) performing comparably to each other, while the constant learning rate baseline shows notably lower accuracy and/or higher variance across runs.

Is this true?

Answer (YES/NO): NO